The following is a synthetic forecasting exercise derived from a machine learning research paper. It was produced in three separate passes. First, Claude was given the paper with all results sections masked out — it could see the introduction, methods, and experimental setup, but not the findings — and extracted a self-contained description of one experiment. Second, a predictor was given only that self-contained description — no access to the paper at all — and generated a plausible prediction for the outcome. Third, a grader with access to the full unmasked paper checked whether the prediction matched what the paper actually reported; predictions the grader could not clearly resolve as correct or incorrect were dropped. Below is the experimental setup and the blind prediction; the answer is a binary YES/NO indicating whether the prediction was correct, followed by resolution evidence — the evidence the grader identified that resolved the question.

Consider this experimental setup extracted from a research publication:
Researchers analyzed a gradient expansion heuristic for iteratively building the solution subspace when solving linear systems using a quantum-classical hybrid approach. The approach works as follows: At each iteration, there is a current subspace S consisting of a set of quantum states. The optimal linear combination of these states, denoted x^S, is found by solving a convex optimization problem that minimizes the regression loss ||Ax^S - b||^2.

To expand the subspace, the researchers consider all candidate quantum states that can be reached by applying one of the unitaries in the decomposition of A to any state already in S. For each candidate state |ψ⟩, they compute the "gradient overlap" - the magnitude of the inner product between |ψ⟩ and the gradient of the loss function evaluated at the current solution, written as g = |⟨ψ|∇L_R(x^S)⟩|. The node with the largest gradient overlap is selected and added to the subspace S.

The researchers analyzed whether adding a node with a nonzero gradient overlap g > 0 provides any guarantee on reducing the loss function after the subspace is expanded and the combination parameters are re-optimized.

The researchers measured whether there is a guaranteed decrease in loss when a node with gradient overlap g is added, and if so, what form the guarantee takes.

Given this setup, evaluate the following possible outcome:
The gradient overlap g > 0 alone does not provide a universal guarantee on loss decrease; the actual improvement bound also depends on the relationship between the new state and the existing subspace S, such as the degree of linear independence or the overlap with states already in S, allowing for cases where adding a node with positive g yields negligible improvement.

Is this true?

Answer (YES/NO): NO